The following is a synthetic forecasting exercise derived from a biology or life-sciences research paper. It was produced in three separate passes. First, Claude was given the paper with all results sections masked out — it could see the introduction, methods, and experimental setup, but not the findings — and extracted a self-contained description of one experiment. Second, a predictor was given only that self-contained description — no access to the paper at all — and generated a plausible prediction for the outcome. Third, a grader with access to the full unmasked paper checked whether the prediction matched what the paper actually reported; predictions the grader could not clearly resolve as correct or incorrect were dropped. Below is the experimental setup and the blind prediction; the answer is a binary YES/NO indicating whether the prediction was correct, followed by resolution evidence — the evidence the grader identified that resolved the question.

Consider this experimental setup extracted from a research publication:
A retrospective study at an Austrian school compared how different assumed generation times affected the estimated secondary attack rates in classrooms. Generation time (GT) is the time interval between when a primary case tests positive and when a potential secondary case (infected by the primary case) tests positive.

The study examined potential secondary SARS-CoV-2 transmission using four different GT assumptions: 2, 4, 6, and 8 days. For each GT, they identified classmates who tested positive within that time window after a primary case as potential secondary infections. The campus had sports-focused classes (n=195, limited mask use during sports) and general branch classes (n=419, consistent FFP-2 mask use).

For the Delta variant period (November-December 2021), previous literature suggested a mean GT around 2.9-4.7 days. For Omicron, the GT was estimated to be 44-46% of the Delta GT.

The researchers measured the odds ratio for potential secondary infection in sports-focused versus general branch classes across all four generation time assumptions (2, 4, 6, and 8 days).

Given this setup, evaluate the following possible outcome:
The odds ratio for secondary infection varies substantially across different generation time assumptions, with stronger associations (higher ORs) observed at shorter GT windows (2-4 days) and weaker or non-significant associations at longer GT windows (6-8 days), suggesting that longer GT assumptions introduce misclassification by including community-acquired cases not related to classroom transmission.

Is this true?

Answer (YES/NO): NO